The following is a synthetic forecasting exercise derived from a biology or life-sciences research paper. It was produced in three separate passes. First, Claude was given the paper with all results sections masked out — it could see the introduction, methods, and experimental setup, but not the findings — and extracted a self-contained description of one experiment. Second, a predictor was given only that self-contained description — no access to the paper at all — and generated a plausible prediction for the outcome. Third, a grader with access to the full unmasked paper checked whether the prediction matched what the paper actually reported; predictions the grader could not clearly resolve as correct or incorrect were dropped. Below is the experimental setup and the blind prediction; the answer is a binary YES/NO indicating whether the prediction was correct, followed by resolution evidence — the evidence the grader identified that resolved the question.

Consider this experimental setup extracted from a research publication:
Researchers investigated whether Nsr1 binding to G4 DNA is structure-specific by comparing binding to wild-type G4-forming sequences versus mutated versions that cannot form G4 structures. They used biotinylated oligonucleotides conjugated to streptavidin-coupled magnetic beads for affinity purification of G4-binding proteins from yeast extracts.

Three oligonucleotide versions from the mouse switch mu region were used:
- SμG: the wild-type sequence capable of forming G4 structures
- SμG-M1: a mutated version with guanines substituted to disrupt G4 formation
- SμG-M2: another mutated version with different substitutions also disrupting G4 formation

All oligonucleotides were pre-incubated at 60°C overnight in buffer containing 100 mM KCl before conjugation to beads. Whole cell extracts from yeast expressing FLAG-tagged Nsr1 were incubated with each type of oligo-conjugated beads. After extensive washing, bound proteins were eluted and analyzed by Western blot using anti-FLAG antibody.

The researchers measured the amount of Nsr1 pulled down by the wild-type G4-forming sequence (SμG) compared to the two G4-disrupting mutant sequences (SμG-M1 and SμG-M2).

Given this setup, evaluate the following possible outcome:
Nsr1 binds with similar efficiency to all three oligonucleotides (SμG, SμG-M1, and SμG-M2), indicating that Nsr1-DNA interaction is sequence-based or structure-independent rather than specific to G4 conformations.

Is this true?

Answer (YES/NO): NO